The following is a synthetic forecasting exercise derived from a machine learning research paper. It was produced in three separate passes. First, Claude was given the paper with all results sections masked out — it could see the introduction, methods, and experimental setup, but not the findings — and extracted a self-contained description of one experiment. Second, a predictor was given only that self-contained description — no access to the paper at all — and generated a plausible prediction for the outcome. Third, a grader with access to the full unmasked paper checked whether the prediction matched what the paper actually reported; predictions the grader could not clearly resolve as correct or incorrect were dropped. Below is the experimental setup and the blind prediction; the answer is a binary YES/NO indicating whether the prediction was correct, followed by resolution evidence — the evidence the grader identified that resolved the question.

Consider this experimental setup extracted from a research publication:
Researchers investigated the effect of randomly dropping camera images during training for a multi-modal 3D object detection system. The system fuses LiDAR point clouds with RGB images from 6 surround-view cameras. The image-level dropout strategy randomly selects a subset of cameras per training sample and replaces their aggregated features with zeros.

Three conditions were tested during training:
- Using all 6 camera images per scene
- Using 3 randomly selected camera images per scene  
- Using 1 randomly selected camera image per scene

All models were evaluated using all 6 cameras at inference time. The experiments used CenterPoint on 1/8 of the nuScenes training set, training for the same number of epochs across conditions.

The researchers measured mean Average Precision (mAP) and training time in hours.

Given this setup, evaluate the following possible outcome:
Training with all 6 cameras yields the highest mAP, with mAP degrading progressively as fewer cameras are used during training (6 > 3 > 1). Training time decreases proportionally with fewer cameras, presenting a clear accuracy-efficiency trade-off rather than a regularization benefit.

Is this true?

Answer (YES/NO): NO